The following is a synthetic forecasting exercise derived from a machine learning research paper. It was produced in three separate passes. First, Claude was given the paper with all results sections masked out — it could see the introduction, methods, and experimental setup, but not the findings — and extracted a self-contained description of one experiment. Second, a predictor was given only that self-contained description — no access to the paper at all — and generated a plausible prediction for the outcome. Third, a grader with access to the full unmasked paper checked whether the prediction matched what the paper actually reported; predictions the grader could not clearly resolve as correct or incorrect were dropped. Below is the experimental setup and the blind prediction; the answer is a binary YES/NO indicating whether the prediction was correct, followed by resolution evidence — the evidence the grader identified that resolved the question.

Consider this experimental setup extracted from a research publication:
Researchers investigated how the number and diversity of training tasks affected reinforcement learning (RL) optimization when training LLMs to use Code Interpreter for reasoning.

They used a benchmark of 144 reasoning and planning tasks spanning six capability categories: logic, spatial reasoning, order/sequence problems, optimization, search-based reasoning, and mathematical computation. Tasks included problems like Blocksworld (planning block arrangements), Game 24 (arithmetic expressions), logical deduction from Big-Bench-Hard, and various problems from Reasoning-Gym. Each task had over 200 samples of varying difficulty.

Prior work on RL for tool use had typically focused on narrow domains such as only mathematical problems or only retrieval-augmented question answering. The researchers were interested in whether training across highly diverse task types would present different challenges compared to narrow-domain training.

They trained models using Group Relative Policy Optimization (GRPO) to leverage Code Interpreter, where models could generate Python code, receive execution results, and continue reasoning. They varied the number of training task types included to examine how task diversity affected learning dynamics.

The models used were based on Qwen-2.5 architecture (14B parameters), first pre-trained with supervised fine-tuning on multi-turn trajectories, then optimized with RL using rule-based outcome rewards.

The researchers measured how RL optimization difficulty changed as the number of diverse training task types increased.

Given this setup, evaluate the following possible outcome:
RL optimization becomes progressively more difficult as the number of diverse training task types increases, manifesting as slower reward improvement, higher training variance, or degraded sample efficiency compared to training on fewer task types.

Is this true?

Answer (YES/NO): YES